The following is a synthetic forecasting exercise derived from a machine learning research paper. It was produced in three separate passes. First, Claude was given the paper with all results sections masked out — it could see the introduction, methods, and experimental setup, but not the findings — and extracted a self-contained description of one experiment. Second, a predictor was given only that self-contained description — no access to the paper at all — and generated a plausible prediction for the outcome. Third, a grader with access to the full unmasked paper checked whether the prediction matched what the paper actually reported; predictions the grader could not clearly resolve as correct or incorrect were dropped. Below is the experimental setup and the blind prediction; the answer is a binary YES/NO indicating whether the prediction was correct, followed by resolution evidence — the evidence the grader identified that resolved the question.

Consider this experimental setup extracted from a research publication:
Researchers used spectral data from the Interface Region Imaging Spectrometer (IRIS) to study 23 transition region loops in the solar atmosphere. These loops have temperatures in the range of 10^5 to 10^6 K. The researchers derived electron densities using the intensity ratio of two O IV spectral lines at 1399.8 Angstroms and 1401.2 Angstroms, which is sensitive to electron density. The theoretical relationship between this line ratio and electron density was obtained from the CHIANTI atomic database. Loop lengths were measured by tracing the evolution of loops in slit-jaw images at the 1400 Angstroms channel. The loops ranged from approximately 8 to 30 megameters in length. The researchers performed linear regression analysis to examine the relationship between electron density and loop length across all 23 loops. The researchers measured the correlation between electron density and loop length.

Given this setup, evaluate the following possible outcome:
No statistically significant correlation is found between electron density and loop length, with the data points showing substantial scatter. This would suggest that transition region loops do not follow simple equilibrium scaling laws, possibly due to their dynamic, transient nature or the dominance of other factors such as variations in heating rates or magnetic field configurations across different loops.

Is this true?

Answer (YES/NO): NO